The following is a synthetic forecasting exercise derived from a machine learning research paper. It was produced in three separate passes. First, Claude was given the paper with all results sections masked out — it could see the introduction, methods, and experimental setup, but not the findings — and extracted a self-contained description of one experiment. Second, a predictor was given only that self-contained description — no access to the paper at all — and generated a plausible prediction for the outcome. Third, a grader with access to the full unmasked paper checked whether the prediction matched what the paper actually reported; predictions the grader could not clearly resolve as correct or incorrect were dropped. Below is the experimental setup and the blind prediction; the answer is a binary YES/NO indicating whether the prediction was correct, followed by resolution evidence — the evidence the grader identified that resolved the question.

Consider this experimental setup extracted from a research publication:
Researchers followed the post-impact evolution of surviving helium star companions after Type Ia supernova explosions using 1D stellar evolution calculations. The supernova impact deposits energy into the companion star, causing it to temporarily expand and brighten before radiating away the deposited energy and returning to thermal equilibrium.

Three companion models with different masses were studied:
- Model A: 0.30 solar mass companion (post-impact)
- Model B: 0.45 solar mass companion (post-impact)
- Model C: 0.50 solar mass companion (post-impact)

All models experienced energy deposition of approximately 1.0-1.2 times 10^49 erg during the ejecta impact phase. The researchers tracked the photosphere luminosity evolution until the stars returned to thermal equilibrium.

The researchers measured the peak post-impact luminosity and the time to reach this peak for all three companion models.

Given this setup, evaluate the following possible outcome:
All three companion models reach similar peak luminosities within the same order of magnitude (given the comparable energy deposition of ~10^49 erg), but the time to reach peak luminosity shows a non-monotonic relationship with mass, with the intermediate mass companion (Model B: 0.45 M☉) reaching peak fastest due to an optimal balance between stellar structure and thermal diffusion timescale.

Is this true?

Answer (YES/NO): NO